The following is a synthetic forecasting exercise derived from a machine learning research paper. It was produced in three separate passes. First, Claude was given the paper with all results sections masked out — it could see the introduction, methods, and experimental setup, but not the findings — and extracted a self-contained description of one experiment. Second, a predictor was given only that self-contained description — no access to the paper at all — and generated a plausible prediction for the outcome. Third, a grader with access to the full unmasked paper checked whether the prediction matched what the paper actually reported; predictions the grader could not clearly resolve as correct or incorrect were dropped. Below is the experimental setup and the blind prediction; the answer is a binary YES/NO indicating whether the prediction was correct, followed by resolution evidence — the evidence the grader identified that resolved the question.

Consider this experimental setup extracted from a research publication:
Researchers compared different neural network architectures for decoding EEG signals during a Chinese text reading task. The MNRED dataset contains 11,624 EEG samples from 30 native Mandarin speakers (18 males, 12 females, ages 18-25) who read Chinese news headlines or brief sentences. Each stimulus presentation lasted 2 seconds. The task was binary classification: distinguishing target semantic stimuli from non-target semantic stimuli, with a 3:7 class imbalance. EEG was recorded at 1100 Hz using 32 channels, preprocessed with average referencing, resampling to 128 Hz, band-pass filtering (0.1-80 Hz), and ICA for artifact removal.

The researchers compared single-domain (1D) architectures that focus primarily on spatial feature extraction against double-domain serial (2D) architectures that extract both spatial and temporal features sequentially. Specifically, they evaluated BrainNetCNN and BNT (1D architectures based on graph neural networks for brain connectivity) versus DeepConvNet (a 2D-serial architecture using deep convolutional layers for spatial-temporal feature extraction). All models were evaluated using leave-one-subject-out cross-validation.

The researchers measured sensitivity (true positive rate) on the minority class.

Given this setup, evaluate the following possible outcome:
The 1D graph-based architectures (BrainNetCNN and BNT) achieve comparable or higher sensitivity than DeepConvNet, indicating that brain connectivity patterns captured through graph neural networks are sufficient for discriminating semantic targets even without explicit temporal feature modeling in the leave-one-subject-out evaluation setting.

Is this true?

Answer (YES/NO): NO